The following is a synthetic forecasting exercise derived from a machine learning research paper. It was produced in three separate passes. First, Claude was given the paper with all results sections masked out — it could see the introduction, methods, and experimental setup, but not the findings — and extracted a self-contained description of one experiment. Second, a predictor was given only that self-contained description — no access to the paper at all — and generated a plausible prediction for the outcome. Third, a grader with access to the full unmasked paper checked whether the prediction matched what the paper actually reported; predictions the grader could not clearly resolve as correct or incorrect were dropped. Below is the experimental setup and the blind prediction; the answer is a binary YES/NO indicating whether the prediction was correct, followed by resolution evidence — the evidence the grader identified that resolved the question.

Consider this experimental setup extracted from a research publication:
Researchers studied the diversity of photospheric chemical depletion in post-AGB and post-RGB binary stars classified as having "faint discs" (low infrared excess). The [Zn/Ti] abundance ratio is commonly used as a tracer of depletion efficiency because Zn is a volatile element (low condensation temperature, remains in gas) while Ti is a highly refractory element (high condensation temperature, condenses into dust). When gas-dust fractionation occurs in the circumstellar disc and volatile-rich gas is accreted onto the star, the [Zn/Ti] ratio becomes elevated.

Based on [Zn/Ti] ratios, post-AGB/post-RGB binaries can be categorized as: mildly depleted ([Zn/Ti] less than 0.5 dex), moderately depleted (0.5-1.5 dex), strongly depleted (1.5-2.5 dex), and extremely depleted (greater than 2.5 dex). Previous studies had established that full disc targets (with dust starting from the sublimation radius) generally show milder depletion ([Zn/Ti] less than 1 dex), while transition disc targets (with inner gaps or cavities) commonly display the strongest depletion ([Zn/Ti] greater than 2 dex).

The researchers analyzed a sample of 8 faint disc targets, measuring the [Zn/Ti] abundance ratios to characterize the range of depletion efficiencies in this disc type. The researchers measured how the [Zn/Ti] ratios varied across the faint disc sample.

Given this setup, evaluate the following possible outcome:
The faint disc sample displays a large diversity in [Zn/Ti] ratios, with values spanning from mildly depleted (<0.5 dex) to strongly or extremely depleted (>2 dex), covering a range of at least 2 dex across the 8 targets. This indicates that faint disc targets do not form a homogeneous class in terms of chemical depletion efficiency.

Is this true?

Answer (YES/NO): YES